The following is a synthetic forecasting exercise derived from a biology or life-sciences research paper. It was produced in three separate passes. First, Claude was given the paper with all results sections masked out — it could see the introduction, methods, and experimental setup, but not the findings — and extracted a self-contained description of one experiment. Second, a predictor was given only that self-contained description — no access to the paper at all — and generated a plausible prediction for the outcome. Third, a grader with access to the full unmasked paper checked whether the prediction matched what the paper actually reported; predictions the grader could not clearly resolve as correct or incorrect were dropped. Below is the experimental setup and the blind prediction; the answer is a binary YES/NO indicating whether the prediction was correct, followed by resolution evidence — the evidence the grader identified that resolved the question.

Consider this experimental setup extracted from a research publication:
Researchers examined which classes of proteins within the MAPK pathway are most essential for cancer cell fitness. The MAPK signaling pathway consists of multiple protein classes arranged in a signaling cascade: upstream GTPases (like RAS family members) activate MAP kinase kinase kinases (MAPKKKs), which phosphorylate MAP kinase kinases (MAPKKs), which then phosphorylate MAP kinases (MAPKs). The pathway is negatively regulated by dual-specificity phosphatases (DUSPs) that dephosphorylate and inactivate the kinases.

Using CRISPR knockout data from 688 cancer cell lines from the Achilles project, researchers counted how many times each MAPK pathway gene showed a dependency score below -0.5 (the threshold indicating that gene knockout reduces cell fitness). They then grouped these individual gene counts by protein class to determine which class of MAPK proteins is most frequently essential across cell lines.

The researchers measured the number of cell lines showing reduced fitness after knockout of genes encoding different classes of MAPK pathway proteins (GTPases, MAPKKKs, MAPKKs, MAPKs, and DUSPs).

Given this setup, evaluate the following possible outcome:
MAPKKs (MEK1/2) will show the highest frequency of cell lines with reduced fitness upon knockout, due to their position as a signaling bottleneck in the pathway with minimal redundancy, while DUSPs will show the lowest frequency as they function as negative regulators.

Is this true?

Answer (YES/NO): NO